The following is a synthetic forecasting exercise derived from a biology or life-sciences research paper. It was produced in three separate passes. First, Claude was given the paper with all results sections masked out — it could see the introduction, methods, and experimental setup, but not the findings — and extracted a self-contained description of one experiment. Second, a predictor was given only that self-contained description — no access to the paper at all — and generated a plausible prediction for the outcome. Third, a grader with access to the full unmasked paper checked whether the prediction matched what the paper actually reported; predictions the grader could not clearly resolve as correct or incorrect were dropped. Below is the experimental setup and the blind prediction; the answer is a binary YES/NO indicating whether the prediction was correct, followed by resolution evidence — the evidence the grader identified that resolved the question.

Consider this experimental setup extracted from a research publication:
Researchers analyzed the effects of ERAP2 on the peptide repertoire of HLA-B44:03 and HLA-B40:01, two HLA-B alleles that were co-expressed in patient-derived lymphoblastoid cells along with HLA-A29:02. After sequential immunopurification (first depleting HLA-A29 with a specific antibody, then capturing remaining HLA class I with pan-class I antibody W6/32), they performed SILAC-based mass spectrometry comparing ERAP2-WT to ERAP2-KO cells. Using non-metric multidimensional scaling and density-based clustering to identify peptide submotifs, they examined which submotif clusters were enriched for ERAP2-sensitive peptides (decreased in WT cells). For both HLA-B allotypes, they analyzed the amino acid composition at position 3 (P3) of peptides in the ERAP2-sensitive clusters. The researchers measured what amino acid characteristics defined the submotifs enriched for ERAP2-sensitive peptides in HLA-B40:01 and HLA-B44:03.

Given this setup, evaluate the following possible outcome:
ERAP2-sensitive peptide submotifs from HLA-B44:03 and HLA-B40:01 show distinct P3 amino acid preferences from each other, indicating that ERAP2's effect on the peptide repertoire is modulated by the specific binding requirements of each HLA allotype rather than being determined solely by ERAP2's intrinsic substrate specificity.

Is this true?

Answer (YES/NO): NO